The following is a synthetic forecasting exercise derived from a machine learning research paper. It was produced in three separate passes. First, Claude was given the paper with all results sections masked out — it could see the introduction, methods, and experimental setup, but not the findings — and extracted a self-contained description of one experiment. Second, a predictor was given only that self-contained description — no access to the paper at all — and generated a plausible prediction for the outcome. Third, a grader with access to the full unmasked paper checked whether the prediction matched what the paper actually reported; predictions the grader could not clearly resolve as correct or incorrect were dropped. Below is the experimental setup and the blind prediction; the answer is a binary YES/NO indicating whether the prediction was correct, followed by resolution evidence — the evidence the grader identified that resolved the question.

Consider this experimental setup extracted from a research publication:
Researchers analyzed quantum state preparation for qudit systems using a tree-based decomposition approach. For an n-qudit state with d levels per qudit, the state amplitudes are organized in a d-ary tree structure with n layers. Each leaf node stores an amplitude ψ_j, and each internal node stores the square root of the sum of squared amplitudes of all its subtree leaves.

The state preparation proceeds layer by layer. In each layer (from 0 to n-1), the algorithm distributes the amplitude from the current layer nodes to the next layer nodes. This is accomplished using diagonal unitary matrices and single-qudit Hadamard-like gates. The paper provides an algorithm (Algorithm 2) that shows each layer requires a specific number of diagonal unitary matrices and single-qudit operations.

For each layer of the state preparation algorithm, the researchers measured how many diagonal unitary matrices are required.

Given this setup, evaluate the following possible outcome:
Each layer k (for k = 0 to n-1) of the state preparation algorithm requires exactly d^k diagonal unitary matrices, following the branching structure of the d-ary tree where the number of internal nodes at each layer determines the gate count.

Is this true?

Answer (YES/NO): NO